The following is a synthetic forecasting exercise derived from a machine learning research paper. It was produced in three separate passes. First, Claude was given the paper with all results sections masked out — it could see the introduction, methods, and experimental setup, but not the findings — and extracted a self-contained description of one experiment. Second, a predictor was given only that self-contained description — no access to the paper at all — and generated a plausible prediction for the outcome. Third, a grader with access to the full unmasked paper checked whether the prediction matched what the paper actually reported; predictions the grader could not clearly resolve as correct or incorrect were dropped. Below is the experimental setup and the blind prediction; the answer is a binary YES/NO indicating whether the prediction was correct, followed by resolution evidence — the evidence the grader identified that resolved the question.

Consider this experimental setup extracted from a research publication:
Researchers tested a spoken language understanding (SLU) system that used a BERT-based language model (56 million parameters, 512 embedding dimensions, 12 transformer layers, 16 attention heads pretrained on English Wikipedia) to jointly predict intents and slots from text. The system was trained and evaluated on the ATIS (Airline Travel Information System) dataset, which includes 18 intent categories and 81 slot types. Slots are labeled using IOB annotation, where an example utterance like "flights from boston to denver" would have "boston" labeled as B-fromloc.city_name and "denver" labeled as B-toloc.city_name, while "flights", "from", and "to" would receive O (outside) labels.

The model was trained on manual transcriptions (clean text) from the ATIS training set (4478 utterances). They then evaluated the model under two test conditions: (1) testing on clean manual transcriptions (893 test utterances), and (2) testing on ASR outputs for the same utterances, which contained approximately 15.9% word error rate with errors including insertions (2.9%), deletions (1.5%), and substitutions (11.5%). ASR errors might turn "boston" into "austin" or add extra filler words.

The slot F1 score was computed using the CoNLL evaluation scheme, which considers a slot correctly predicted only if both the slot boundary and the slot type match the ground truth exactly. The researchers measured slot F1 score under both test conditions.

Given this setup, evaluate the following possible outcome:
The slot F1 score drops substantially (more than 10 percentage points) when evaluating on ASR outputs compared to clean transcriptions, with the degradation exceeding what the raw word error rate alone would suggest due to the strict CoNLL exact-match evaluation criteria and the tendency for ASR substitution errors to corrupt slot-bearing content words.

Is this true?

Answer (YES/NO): NO